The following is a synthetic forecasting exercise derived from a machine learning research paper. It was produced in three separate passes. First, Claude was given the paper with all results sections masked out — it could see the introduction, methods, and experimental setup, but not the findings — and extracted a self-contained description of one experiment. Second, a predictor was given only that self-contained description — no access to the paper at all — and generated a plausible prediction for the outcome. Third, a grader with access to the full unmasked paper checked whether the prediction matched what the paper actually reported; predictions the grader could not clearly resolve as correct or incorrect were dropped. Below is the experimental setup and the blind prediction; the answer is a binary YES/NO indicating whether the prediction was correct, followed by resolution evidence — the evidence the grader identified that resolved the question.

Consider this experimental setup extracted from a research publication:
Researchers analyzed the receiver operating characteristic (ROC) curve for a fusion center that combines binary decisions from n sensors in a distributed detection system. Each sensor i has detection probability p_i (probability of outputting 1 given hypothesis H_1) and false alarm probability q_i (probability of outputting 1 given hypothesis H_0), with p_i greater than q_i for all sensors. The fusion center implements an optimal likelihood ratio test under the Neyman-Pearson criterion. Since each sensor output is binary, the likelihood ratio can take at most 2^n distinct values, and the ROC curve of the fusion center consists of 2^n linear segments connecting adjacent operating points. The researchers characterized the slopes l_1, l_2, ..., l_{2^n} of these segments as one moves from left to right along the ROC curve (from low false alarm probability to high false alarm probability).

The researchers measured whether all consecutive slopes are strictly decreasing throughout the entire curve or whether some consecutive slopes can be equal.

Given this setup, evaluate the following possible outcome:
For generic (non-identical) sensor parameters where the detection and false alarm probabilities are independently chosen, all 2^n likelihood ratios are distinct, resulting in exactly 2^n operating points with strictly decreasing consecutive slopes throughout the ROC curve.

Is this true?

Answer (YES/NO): NO